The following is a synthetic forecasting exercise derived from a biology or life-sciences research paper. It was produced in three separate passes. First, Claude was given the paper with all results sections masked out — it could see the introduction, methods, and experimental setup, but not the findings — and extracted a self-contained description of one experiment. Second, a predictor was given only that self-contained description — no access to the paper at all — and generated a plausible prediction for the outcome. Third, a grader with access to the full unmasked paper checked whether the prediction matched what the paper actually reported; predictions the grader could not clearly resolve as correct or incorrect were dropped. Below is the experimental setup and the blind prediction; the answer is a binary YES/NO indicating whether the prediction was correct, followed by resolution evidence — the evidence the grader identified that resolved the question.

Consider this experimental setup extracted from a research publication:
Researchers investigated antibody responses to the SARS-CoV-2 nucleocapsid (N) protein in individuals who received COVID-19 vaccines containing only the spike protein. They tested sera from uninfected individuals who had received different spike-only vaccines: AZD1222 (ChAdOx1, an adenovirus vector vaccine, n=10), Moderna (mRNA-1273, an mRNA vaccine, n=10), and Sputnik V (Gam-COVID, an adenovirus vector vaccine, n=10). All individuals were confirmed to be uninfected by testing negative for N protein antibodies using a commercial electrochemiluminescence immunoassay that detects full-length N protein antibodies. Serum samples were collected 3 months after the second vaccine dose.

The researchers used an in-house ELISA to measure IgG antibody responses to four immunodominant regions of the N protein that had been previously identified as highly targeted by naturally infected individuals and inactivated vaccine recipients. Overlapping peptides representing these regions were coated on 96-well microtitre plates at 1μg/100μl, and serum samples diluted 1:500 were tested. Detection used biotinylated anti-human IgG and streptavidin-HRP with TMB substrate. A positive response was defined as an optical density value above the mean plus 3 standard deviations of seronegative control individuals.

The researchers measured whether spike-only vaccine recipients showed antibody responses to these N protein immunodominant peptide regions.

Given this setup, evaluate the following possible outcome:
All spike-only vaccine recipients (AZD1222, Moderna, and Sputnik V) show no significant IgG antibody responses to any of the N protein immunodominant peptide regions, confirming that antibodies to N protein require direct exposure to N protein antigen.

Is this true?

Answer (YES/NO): NO